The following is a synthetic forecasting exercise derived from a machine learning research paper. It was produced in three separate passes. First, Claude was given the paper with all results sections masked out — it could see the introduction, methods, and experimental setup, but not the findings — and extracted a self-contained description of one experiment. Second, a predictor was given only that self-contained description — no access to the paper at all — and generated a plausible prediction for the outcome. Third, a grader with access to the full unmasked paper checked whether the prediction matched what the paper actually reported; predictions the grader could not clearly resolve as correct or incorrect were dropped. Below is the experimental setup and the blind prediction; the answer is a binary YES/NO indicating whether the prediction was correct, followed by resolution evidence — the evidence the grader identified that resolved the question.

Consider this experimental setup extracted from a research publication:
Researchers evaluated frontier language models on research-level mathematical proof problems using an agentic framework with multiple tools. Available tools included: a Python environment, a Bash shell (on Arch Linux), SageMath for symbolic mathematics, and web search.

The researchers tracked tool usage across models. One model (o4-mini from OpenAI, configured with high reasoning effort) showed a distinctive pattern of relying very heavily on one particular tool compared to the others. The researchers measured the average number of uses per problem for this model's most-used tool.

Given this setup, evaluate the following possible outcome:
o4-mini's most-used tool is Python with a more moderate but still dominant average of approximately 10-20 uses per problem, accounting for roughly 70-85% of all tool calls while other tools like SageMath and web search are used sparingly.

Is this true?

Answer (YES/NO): NO